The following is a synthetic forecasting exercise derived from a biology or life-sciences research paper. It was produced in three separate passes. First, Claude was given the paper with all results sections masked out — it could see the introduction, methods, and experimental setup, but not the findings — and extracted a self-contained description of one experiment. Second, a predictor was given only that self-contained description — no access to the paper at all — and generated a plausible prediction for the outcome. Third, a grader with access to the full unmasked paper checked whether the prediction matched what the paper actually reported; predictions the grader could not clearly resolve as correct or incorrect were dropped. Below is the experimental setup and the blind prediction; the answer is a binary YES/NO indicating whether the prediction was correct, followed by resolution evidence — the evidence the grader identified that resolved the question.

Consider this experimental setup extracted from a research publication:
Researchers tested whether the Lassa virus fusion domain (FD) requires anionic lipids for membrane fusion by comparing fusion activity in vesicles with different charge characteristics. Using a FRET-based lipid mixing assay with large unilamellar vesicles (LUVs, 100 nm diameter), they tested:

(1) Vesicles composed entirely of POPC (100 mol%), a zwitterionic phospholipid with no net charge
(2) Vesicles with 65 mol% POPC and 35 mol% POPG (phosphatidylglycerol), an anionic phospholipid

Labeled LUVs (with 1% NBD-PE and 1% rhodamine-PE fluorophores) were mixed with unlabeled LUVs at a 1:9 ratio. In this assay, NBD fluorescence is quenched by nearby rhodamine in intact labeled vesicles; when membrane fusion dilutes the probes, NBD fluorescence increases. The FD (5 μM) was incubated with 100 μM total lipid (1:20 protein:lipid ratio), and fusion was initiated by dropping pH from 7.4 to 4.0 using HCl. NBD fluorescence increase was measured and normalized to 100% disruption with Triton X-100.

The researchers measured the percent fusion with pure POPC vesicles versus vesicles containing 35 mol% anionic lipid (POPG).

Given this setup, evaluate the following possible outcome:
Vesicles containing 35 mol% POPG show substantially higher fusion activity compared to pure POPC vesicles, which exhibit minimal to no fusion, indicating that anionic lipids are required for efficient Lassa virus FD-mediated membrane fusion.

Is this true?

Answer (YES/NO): YES